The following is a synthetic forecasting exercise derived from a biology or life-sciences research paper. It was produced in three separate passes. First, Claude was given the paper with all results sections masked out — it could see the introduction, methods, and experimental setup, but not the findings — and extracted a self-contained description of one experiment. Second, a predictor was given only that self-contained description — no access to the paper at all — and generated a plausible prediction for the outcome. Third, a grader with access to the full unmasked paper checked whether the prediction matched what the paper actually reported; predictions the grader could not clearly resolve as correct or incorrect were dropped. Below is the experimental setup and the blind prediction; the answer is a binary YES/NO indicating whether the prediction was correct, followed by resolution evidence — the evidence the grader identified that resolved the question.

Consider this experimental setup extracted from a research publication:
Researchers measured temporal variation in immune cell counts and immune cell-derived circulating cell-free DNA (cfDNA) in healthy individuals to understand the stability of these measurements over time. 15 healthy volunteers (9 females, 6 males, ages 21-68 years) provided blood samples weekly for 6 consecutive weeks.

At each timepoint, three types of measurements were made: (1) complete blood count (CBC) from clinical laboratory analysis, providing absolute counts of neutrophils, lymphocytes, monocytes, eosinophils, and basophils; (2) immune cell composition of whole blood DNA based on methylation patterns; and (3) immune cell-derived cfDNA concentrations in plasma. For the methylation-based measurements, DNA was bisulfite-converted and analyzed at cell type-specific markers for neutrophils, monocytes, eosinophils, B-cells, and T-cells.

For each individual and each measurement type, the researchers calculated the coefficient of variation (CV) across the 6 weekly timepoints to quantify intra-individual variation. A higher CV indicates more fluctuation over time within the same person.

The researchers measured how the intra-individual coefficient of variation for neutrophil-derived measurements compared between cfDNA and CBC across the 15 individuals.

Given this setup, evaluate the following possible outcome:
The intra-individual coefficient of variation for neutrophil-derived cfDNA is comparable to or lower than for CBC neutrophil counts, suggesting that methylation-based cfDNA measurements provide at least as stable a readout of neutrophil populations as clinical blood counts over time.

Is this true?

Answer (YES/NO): NO